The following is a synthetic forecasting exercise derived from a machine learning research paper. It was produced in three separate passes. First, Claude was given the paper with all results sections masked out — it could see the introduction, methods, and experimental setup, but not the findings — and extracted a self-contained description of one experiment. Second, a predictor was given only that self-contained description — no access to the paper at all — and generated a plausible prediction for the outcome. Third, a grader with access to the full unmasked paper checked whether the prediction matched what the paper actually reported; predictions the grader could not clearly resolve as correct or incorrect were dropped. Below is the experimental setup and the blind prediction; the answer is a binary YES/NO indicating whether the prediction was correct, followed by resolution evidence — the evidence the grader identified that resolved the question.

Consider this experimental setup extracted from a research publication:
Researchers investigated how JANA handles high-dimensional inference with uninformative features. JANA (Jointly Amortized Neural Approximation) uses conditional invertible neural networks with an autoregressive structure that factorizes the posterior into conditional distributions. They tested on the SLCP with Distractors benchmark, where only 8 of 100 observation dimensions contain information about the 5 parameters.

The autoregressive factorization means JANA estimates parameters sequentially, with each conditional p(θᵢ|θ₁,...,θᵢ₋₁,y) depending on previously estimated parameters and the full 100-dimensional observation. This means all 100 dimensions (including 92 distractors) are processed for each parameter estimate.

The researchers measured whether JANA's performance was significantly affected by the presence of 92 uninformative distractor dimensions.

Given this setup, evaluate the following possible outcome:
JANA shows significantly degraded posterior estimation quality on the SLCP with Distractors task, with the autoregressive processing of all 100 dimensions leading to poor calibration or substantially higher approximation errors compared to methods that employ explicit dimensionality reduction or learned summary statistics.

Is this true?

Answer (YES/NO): YES